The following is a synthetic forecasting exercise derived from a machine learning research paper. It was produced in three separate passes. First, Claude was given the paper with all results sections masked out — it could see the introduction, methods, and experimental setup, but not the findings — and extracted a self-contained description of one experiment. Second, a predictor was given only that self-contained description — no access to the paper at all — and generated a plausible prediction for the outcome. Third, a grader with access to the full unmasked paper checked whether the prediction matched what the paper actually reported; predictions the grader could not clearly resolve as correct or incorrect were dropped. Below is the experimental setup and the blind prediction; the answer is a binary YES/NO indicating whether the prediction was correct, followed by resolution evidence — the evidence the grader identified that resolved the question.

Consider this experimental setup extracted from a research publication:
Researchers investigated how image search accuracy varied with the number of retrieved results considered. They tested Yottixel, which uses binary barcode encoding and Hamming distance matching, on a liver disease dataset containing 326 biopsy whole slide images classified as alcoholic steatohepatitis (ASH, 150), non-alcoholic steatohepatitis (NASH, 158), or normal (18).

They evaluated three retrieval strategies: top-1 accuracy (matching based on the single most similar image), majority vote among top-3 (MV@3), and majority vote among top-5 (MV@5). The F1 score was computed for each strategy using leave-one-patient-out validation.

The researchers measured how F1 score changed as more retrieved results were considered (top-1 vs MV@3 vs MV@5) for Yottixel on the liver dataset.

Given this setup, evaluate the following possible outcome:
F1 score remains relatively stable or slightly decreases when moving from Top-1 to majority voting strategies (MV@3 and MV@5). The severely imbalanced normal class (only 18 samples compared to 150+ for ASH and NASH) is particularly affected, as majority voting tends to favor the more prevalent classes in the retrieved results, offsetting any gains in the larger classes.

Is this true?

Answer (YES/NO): NO